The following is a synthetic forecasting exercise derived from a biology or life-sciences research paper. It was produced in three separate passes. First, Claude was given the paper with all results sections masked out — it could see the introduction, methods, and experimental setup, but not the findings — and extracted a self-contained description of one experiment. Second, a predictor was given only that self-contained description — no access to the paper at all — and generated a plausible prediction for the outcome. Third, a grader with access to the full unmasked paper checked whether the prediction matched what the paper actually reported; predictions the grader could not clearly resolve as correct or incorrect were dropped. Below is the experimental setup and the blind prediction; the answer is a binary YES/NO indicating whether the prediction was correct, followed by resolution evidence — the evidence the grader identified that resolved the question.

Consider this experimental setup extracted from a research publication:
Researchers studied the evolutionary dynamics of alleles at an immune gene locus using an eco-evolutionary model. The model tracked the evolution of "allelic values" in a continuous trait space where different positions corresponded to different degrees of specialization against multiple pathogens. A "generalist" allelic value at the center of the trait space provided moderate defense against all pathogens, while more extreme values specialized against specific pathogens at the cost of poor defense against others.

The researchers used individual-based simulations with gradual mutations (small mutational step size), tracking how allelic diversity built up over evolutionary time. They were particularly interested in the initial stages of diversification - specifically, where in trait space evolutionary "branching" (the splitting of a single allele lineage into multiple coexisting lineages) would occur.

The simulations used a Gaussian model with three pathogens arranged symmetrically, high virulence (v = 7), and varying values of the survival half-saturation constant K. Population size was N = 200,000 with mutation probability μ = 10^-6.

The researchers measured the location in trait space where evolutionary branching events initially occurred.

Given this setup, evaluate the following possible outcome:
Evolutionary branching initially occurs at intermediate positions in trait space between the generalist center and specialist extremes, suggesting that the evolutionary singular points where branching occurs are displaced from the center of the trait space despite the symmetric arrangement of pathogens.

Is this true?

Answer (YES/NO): NO